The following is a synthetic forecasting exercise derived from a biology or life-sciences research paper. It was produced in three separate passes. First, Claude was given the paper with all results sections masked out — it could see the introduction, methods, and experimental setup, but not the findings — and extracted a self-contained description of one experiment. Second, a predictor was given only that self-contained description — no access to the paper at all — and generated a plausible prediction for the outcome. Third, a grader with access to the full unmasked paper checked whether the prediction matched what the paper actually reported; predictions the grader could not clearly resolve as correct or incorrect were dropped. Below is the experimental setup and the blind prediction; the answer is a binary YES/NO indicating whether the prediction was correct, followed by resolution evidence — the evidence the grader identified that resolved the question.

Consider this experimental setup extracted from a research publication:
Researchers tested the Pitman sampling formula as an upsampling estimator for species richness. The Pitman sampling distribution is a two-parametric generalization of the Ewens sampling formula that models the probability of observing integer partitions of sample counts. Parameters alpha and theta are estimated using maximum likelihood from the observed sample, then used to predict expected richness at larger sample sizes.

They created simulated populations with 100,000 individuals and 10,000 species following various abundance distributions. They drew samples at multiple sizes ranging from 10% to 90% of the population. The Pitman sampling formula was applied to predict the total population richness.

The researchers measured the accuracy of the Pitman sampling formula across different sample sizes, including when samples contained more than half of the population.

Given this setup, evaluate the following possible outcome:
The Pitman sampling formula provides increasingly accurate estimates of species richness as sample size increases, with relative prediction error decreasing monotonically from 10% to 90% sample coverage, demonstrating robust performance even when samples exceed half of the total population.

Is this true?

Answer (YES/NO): NO